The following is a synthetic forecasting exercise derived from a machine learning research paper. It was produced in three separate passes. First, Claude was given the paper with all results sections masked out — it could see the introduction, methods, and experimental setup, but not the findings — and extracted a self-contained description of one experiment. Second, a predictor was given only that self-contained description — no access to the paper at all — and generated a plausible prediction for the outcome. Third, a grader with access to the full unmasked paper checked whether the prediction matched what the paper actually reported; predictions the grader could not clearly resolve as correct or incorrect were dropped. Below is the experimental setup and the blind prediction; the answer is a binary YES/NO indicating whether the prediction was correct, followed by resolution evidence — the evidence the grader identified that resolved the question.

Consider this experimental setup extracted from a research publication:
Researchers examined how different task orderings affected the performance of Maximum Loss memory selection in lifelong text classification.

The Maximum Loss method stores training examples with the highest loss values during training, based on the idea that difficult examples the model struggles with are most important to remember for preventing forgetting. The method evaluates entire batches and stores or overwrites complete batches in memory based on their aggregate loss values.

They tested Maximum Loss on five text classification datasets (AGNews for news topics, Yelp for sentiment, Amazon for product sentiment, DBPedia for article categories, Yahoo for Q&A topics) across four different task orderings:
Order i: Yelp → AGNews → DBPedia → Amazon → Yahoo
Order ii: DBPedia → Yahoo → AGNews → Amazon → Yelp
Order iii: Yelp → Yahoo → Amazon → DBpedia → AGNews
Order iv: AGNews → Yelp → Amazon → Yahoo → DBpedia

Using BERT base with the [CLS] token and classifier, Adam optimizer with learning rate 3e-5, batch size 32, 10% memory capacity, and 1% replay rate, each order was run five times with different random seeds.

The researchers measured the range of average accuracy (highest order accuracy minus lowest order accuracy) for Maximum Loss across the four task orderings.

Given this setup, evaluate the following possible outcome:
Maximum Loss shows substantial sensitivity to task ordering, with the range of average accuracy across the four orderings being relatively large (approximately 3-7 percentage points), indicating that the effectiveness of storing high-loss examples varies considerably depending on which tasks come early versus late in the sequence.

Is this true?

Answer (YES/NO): NO